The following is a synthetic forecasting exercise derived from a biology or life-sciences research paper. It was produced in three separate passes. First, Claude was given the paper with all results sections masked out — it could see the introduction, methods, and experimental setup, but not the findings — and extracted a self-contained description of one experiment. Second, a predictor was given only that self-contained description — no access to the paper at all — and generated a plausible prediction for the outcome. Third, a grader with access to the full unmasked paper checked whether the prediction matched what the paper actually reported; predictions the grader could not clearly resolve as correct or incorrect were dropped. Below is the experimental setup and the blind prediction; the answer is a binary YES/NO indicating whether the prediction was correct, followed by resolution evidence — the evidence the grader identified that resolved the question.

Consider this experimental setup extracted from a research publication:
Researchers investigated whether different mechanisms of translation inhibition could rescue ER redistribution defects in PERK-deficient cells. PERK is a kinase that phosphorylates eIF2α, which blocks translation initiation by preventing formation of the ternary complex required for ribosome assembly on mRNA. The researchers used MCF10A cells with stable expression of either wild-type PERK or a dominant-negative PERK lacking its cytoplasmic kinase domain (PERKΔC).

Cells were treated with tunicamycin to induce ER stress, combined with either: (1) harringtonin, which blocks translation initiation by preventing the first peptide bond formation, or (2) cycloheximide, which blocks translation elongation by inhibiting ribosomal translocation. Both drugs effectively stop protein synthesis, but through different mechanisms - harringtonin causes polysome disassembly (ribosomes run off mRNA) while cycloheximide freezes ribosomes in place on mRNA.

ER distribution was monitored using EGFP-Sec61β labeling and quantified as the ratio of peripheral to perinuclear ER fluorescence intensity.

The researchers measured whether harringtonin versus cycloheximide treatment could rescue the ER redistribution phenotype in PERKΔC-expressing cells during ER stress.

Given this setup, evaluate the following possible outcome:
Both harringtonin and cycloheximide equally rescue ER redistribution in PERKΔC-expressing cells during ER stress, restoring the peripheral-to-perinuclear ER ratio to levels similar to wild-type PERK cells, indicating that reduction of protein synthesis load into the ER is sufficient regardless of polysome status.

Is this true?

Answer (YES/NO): NO